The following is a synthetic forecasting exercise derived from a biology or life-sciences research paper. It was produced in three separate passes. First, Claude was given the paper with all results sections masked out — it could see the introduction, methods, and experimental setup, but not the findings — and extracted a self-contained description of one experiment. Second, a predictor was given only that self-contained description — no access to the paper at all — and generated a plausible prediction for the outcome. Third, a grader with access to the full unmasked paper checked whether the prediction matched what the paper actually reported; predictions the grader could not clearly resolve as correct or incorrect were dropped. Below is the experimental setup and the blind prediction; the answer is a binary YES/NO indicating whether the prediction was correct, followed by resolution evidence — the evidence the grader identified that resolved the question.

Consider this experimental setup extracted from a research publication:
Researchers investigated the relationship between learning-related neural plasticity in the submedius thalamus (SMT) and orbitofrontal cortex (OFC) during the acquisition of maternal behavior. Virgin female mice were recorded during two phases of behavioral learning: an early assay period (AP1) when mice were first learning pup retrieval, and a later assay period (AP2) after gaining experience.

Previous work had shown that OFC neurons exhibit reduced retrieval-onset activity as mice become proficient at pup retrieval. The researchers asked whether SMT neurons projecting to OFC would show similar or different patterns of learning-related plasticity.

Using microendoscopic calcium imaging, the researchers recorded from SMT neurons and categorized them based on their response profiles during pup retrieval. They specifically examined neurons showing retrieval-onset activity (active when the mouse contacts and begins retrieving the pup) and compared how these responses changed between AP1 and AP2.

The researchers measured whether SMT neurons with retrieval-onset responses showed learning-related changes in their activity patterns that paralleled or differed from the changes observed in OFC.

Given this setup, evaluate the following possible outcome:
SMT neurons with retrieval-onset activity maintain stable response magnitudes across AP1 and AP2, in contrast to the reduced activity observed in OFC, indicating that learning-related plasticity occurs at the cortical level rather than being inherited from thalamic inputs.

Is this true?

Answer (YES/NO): NO